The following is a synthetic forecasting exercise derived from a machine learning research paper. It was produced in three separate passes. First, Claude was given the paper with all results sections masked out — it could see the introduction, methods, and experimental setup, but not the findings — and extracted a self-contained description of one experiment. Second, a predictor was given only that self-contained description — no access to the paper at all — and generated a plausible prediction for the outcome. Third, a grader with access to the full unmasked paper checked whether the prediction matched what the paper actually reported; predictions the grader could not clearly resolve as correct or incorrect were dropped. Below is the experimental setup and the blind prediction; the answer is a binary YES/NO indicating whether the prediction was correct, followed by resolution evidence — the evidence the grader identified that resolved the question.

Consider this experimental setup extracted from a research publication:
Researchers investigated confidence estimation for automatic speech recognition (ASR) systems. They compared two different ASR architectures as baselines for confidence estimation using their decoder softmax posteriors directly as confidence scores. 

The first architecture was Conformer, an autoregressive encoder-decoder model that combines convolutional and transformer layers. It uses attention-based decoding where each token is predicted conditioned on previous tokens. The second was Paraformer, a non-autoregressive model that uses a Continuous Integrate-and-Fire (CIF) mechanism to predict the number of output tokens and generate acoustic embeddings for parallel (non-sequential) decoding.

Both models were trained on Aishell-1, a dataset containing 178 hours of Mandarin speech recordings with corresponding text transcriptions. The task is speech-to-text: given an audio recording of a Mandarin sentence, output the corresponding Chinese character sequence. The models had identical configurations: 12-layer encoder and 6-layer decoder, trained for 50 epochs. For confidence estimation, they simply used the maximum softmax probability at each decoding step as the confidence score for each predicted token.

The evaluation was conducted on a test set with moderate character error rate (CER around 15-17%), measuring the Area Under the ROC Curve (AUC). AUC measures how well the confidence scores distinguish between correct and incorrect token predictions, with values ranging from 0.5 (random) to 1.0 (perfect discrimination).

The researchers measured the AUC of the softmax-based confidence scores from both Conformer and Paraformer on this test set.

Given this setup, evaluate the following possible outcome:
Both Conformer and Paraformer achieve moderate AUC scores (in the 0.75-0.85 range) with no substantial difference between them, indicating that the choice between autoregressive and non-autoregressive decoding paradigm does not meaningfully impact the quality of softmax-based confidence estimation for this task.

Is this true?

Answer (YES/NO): NO